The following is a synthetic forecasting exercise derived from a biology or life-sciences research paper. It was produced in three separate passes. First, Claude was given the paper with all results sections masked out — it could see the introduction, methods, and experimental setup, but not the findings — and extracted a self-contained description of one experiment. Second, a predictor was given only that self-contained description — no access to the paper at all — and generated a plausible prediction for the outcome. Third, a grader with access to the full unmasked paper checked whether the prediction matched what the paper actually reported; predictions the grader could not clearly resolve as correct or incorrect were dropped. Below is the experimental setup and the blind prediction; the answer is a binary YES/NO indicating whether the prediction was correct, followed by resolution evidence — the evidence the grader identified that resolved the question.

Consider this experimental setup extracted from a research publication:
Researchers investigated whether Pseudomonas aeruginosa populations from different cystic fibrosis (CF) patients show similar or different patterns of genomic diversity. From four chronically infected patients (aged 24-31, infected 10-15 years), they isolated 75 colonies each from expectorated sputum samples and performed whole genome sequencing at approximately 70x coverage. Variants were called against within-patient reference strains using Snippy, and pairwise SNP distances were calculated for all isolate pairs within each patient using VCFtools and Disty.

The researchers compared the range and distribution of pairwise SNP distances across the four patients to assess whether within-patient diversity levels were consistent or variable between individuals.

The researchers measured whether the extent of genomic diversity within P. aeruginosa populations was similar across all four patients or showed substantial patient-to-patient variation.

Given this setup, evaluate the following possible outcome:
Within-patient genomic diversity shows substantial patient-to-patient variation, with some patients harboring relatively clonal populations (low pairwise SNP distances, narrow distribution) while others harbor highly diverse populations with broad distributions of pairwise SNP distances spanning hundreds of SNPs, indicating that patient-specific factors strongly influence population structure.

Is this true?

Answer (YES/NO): YES